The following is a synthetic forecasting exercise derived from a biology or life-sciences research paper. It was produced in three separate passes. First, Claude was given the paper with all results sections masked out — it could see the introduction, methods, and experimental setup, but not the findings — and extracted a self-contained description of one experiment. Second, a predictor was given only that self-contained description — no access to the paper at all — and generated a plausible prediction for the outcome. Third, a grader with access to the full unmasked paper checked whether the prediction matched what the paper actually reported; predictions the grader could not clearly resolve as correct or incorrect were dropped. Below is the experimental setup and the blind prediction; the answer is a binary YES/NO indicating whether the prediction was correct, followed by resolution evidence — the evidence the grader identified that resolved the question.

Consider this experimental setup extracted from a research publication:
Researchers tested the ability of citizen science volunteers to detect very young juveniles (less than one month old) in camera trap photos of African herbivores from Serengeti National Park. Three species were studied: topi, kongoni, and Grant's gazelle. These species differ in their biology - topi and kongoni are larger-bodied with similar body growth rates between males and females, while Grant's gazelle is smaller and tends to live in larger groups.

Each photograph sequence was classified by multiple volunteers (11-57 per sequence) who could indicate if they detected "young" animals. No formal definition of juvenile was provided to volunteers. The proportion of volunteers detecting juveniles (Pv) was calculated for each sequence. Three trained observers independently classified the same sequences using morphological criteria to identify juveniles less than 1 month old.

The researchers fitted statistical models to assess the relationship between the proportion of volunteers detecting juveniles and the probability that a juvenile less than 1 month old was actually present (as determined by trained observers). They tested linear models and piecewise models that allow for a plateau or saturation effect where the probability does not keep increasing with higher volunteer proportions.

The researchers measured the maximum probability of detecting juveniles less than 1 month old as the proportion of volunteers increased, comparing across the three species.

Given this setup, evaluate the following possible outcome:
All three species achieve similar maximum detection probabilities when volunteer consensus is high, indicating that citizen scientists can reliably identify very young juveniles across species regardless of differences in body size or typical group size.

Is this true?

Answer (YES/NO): NO